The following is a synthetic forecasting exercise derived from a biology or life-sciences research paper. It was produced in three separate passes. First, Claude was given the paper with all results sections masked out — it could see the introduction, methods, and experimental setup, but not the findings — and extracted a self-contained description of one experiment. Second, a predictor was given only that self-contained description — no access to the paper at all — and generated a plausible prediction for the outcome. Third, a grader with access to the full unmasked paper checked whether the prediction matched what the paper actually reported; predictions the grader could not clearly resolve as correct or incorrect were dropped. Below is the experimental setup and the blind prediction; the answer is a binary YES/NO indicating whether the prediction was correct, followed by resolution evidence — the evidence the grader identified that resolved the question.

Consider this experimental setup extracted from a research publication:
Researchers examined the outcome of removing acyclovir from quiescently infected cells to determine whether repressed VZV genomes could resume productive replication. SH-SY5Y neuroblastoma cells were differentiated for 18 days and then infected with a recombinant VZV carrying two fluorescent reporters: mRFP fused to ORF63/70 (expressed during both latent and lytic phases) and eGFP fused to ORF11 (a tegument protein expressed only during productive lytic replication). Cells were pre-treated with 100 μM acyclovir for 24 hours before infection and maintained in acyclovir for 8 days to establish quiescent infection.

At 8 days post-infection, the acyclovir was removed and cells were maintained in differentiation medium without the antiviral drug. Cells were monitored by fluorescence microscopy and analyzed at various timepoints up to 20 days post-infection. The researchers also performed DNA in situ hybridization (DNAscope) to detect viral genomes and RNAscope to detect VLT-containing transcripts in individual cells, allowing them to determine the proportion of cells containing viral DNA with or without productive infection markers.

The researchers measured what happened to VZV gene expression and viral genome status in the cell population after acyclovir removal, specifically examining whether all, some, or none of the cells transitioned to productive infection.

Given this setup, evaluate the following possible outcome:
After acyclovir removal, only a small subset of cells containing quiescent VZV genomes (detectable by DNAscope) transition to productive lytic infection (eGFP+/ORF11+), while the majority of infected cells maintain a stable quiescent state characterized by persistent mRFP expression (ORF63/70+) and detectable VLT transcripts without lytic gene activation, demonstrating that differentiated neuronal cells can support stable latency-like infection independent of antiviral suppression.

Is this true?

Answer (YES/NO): NO